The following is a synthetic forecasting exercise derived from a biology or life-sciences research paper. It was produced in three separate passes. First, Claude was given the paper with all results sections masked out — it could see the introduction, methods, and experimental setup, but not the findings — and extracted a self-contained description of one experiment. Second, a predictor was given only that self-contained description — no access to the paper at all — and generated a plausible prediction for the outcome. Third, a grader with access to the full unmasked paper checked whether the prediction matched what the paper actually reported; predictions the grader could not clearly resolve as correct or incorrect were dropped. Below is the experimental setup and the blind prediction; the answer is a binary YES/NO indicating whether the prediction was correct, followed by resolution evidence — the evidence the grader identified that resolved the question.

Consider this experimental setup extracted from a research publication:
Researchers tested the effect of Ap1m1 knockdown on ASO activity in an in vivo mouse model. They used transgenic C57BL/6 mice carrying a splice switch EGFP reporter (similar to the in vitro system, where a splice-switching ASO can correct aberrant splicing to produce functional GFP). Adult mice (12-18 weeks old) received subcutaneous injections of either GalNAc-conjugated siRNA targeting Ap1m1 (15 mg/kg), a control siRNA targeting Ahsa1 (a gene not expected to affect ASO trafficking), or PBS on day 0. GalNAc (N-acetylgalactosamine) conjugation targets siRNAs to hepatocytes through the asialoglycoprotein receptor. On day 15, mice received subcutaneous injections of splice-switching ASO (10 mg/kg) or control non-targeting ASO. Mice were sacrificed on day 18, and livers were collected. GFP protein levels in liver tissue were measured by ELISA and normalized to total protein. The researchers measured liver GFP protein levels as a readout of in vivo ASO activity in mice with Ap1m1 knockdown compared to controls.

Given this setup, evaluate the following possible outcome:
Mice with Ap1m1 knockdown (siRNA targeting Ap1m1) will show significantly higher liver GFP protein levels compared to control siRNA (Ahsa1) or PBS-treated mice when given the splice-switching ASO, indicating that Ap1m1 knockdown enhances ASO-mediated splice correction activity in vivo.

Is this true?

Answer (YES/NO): YES